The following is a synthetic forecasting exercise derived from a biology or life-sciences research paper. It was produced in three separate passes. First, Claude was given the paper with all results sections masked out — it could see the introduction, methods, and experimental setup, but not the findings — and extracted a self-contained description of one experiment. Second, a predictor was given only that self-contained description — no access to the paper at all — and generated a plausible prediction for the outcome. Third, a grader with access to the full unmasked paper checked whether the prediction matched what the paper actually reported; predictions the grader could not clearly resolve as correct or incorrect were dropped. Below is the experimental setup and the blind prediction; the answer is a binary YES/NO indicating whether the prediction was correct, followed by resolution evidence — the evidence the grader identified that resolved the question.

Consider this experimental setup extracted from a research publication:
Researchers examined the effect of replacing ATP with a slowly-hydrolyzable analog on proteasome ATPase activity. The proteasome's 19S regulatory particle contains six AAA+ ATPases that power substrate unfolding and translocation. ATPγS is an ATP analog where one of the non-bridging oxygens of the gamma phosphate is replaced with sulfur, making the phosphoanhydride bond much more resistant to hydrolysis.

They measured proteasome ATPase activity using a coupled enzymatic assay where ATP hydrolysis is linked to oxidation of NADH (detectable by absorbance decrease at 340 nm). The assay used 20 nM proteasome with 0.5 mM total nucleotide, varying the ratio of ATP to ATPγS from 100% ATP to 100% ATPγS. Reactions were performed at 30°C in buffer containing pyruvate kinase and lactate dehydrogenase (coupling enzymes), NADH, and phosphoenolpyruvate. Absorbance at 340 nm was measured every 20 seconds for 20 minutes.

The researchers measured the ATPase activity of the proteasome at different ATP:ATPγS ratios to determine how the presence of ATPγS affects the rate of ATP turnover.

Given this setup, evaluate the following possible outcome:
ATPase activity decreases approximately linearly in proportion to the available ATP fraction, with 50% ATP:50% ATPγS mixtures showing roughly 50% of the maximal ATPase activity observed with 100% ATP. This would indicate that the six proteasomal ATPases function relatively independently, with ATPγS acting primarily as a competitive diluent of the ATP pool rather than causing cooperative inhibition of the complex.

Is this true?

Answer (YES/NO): NO